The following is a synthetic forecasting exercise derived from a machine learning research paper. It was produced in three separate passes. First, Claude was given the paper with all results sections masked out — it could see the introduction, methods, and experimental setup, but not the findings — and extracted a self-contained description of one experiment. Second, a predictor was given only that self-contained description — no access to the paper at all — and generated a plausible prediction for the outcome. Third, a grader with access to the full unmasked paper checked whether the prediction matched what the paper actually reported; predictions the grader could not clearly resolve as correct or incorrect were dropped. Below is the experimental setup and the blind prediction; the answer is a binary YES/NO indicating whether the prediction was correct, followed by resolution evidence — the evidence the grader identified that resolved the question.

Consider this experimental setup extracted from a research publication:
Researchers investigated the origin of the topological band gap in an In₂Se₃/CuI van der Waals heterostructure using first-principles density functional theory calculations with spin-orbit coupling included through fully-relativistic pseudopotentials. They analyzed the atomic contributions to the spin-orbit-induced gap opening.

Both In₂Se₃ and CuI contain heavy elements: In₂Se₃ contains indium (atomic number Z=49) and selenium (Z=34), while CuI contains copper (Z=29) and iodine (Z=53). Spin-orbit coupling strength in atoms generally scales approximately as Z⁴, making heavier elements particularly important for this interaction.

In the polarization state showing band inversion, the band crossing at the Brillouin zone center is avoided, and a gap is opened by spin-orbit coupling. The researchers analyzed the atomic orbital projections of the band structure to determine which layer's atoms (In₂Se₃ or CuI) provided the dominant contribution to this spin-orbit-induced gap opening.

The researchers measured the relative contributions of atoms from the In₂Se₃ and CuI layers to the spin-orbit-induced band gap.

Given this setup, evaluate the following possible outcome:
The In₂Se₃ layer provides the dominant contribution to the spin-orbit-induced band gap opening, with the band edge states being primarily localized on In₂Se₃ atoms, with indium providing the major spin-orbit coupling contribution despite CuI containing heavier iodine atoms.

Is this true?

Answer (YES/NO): NO